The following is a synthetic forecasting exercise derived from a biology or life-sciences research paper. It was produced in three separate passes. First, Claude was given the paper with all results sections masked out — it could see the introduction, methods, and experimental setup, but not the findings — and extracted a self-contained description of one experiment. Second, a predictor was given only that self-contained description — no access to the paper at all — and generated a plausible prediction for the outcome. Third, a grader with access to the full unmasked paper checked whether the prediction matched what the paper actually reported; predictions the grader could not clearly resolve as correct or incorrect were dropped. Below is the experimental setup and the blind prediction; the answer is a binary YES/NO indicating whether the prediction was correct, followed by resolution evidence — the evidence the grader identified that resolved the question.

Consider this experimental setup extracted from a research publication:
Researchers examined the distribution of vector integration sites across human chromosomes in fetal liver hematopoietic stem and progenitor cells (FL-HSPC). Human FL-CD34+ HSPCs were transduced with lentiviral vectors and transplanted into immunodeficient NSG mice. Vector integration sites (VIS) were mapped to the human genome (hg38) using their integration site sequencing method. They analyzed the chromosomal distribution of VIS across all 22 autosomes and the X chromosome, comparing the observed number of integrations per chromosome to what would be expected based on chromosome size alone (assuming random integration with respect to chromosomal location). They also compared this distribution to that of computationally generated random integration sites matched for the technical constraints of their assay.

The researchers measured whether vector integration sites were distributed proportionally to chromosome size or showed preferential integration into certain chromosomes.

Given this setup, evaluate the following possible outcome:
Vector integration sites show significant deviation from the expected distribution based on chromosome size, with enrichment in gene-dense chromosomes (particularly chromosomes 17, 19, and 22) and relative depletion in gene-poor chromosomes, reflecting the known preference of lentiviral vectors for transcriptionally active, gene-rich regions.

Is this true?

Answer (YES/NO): YES